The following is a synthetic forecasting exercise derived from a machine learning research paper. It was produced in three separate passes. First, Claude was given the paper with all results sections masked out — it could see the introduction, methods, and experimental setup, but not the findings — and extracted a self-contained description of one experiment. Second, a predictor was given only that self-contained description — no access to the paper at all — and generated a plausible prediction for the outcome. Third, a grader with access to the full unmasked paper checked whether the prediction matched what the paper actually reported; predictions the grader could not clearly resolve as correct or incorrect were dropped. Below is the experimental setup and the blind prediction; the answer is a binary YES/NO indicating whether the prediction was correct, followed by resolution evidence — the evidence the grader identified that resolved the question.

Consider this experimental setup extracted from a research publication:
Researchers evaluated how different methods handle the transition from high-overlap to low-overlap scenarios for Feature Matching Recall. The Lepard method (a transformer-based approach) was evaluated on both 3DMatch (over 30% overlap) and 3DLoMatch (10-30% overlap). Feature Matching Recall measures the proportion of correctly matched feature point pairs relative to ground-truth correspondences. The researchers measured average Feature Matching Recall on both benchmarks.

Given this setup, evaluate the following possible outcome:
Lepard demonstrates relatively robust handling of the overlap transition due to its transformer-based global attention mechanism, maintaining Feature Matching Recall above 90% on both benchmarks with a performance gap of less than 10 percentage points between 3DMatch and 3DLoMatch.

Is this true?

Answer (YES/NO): NO